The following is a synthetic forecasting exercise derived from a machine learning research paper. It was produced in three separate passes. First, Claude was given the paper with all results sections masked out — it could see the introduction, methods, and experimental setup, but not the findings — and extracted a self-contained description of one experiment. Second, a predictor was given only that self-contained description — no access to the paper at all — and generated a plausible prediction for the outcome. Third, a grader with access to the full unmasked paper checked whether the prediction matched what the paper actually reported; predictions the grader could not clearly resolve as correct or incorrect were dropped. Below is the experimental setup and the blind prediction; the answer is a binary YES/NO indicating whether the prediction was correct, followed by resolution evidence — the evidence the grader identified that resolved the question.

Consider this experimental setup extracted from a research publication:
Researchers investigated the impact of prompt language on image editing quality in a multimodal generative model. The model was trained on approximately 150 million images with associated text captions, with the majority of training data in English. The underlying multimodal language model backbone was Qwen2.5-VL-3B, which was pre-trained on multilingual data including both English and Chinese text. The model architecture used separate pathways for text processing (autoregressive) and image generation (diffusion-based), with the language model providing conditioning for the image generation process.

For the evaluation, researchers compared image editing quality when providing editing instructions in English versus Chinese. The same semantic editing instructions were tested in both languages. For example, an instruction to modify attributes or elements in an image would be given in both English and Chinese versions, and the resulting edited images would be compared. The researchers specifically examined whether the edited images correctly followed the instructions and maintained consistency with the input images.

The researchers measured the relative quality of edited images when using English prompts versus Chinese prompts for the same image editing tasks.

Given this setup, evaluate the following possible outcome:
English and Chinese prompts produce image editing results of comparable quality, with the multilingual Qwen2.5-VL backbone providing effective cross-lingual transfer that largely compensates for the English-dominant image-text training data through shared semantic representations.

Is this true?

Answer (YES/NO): NO